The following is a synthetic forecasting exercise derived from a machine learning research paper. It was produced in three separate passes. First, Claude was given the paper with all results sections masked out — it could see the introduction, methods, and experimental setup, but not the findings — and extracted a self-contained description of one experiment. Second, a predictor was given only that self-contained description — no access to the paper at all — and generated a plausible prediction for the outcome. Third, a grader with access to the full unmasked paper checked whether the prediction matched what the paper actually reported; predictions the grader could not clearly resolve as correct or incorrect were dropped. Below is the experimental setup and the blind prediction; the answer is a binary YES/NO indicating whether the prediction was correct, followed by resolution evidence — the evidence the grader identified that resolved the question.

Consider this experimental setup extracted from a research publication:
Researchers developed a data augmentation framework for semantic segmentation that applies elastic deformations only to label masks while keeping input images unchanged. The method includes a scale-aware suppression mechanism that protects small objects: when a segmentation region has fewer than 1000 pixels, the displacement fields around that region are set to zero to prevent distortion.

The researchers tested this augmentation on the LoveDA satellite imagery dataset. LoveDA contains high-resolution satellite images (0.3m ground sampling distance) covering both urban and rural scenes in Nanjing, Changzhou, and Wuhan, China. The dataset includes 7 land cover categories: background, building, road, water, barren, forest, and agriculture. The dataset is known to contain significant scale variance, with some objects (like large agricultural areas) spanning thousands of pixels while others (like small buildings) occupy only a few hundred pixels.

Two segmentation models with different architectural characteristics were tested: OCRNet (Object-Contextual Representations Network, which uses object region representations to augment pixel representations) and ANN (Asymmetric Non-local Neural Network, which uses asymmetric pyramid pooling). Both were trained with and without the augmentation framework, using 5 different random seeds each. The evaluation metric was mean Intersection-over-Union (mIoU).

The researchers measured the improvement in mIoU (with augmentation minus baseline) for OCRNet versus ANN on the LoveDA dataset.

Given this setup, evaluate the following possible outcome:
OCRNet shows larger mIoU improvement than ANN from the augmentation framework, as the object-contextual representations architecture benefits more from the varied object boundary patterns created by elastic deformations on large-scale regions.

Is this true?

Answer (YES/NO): NO